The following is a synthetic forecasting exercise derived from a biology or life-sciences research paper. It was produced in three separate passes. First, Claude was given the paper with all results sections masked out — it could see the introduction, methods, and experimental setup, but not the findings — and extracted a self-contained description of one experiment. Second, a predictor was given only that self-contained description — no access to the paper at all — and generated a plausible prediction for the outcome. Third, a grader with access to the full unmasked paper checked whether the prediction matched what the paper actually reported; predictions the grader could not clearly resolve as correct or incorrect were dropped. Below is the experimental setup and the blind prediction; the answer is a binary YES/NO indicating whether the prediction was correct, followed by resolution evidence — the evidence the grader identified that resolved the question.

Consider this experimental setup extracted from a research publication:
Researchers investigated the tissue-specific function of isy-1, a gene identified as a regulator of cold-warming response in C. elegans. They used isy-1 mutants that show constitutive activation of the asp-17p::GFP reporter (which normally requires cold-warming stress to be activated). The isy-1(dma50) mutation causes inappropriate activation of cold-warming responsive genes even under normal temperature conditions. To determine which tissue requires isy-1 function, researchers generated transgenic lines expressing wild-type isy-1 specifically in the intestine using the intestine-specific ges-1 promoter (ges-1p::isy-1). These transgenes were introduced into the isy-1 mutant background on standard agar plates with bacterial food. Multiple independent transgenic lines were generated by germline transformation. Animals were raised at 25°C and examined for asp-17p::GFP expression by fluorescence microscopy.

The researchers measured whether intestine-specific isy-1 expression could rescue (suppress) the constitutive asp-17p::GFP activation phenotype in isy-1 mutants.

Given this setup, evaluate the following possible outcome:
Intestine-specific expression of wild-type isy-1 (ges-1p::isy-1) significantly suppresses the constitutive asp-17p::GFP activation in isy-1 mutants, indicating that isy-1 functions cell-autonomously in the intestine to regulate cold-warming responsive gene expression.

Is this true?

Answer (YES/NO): YES